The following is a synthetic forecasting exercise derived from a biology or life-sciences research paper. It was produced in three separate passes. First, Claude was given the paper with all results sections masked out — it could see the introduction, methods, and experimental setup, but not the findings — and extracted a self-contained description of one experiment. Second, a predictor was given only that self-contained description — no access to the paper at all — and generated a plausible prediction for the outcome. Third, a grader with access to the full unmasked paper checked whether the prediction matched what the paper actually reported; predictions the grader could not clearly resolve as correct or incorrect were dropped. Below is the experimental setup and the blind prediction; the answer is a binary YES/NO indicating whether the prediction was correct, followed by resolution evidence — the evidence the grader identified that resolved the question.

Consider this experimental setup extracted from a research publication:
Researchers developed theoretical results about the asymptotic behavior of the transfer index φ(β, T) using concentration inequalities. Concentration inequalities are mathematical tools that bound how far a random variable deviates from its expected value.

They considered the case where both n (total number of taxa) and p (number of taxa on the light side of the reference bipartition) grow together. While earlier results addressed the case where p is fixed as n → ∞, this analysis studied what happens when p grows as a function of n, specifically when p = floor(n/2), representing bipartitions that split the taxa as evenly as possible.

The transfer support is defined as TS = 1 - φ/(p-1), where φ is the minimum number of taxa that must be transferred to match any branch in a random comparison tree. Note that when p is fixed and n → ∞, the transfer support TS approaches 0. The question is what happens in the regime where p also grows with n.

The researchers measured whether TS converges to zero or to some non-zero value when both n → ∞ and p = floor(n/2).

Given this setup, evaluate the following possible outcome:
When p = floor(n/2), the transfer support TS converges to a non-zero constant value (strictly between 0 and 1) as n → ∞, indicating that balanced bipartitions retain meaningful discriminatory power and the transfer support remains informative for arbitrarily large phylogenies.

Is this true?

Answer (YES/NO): NO